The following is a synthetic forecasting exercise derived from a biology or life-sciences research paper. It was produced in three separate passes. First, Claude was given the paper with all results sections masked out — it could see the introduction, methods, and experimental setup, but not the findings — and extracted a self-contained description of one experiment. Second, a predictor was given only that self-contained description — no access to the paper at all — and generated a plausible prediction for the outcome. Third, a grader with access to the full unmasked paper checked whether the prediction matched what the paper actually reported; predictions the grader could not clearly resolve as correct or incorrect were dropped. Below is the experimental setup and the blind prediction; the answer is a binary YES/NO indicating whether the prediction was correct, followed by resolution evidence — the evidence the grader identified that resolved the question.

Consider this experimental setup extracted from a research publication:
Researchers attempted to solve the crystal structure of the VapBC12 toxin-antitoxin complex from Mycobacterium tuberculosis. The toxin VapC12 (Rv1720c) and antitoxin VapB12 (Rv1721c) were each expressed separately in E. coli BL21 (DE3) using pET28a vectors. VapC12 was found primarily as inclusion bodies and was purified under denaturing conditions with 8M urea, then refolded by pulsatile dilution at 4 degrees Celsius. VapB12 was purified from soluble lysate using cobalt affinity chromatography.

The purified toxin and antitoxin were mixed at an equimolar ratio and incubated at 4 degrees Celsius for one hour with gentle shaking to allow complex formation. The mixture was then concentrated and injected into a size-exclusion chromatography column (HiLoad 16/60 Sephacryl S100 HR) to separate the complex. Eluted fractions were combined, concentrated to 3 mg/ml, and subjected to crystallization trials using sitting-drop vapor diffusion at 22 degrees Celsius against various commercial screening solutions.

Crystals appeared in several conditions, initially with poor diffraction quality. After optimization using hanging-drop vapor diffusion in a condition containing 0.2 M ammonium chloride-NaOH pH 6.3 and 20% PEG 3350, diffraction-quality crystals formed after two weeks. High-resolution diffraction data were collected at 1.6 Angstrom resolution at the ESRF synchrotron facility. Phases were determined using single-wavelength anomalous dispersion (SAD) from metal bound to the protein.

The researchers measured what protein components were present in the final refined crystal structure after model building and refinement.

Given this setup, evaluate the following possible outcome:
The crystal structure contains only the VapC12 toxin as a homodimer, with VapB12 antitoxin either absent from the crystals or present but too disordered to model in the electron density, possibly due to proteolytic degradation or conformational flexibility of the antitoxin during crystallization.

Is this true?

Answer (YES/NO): NO